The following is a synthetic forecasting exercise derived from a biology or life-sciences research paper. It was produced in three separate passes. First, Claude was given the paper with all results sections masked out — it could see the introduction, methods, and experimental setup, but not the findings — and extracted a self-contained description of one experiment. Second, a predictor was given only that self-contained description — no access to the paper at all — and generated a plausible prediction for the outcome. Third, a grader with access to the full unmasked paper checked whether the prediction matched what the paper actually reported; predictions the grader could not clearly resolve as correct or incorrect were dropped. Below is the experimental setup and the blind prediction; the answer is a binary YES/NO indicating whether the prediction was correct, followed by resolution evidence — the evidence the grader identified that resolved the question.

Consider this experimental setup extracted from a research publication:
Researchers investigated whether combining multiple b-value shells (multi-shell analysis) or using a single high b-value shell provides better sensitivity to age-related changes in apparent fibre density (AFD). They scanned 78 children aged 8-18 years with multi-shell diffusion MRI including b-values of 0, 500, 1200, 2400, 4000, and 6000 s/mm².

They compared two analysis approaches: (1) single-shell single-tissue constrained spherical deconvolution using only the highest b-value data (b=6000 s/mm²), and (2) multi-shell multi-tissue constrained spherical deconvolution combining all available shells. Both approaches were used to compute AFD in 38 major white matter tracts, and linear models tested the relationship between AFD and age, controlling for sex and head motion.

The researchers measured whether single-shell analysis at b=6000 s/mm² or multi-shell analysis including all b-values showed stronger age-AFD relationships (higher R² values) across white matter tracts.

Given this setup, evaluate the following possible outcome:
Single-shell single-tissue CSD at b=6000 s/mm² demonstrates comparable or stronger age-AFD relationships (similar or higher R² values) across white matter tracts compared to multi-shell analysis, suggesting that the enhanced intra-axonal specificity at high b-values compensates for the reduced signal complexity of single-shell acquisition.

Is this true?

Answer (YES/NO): YES